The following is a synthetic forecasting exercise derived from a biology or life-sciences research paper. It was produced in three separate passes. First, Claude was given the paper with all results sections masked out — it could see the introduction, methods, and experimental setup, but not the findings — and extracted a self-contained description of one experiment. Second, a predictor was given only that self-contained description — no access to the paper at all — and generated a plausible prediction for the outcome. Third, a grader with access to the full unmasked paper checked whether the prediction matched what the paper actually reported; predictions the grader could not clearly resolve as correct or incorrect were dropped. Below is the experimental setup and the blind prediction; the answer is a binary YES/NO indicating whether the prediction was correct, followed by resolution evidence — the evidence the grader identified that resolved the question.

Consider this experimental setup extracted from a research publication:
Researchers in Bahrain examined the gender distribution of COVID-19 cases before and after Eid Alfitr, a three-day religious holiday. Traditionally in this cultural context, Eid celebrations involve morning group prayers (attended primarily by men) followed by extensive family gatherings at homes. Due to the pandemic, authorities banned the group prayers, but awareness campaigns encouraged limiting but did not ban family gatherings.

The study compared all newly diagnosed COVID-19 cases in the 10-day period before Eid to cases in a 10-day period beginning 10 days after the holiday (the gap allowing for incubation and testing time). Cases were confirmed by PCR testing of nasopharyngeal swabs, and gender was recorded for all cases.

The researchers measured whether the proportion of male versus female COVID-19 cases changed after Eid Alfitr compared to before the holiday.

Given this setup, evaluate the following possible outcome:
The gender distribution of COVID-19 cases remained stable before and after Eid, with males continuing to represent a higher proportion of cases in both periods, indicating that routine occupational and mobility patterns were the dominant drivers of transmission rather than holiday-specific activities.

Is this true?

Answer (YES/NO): NO